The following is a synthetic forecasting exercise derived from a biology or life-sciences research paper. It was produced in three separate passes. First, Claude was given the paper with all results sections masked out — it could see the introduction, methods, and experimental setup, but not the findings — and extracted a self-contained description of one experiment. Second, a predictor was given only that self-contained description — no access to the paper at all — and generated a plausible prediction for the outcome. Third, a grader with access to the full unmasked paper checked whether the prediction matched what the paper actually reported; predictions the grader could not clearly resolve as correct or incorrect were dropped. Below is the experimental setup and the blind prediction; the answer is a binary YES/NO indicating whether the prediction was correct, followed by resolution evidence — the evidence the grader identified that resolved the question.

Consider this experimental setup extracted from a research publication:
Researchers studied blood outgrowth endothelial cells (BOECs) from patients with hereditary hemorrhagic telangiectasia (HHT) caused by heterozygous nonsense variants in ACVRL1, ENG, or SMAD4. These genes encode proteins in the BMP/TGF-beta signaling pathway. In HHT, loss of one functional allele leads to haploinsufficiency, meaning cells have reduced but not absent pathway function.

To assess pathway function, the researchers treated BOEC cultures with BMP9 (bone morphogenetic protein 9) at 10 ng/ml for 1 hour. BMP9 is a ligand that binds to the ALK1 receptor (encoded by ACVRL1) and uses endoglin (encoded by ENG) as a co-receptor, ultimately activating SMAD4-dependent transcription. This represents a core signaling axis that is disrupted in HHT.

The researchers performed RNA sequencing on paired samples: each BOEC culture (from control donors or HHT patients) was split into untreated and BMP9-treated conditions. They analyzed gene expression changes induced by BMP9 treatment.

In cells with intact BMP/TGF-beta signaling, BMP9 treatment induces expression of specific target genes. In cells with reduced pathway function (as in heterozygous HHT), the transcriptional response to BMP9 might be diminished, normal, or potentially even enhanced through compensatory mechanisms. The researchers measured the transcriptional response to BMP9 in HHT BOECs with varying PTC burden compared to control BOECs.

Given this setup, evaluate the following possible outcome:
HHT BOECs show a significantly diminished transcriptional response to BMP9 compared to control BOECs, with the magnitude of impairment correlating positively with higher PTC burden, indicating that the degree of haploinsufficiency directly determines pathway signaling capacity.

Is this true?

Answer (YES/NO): NO